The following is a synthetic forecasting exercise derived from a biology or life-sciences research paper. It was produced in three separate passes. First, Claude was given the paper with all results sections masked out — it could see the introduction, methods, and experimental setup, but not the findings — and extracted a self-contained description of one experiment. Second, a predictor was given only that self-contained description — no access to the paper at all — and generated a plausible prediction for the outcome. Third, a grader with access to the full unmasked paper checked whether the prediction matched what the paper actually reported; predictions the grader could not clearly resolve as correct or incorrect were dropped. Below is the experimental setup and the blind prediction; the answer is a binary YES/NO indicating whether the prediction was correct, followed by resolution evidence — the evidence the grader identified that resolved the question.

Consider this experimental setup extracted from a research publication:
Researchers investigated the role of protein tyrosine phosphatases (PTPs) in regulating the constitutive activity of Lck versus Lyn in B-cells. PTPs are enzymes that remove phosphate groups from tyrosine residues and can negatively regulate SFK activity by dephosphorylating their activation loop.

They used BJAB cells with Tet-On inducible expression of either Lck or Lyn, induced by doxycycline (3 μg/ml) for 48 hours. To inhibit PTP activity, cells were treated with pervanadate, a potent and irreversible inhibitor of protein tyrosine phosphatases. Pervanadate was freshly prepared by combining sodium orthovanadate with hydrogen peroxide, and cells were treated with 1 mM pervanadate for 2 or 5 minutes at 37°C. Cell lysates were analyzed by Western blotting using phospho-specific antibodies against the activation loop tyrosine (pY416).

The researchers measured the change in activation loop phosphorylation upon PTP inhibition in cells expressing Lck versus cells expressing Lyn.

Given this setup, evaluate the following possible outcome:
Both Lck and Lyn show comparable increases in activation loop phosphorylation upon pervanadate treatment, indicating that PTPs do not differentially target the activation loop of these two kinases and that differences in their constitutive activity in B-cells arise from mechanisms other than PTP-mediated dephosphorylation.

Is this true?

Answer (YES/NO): NO